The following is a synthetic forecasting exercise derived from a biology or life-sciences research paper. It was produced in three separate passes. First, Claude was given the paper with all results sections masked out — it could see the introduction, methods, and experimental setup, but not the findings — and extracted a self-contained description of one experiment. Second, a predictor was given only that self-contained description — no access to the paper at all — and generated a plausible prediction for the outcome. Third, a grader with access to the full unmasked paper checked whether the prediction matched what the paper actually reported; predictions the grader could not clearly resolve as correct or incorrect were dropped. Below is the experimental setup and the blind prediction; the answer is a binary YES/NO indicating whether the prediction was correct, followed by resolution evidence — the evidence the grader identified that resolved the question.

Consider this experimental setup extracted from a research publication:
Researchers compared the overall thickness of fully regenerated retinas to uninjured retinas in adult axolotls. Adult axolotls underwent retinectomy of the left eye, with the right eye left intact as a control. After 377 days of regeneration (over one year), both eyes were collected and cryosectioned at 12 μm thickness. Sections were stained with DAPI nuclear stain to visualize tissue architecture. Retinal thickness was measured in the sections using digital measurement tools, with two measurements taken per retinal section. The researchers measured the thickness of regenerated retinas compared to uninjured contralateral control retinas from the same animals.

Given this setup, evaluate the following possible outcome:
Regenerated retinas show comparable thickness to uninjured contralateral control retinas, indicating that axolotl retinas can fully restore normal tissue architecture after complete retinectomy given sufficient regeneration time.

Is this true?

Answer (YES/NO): NO